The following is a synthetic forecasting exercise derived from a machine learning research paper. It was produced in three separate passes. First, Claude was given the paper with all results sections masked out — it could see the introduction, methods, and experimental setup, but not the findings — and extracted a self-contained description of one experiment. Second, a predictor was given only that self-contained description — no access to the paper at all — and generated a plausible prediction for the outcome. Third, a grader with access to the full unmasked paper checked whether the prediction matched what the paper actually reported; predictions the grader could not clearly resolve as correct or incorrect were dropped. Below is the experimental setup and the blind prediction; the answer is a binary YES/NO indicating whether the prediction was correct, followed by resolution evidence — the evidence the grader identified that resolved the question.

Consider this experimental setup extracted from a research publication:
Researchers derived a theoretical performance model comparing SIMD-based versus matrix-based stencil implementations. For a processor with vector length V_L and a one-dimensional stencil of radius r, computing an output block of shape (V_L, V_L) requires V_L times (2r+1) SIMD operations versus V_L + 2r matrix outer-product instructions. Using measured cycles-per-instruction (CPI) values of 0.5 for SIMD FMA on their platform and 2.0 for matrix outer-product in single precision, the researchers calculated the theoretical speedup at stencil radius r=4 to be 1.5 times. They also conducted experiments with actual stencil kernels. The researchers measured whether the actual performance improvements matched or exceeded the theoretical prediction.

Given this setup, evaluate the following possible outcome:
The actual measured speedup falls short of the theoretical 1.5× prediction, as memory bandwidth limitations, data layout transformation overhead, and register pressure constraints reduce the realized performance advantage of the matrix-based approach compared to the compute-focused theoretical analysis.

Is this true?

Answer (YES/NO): NO